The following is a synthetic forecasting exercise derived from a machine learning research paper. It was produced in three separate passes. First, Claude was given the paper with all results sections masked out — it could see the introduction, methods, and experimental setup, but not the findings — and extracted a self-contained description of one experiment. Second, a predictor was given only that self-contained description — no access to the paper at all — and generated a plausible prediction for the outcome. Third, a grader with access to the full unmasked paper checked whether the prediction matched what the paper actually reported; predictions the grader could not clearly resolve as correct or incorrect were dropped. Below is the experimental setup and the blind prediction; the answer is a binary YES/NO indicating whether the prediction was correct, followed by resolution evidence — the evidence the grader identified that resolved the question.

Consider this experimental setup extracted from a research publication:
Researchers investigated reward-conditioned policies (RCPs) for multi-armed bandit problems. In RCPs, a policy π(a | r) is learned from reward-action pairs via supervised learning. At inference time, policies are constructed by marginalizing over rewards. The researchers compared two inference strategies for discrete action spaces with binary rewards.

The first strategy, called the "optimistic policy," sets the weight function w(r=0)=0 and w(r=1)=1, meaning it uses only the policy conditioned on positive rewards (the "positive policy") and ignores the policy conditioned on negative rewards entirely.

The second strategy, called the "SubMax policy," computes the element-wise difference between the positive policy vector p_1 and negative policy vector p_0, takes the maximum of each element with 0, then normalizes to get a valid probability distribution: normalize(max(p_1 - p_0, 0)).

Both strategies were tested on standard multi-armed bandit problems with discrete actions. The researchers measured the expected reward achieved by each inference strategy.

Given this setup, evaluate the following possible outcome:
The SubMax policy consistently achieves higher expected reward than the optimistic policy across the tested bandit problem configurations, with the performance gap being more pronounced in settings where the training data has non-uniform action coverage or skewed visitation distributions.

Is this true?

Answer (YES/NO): NO